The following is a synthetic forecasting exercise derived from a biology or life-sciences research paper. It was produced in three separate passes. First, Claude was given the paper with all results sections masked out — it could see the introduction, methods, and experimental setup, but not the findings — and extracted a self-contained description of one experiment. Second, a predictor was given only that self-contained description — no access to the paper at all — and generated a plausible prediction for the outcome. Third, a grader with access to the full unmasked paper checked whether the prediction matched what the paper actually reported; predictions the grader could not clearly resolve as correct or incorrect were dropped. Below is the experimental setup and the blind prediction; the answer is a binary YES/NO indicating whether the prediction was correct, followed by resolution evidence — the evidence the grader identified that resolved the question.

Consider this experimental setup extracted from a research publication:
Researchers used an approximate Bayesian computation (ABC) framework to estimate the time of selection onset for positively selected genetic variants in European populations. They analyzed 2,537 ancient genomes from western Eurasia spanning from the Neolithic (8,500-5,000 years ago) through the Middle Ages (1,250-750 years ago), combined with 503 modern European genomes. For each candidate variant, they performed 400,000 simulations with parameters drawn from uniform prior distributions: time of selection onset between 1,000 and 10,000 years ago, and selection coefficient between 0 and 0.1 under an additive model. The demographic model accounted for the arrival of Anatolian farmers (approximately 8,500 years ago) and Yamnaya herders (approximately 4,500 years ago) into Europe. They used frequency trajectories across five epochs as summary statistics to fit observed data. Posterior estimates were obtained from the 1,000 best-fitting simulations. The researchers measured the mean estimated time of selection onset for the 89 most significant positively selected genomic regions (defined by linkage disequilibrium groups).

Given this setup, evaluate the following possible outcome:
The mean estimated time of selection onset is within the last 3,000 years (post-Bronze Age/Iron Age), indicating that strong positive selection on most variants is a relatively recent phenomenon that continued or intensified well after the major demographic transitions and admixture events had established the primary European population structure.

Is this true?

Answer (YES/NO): NO